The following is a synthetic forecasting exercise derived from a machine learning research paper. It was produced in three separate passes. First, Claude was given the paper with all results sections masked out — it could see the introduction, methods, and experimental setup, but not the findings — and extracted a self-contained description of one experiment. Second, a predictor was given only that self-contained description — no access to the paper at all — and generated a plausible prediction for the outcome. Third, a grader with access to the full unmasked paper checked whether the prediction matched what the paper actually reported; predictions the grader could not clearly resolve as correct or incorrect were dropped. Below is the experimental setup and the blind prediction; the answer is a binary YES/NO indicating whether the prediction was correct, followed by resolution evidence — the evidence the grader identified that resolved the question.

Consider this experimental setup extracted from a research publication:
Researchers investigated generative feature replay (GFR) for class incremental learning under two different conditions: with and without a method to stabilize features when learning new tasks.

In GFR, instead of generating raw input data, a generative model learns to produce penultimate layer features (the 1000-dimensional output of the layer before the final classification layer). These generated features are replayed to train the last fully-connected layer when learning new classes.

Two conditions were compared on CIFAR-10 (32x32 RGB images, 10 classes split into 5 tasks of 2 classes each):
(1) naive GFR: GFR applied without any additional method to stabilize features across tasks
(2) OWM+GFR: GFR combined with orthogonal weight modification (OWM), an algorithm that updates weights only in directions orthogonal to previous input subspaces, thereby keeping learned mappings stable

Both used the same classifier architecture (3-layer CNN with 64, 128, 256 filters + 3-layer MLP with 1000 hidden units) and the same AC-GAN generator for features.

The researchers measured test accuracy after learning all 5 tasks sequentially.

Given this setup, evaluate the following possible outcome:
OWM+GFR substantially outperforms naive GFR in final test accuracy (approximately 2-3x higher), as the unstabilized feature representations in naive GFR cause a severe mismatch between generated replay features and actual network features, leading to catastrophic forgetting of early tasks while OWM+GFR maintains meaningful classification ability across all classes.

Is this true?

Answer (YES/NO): YES